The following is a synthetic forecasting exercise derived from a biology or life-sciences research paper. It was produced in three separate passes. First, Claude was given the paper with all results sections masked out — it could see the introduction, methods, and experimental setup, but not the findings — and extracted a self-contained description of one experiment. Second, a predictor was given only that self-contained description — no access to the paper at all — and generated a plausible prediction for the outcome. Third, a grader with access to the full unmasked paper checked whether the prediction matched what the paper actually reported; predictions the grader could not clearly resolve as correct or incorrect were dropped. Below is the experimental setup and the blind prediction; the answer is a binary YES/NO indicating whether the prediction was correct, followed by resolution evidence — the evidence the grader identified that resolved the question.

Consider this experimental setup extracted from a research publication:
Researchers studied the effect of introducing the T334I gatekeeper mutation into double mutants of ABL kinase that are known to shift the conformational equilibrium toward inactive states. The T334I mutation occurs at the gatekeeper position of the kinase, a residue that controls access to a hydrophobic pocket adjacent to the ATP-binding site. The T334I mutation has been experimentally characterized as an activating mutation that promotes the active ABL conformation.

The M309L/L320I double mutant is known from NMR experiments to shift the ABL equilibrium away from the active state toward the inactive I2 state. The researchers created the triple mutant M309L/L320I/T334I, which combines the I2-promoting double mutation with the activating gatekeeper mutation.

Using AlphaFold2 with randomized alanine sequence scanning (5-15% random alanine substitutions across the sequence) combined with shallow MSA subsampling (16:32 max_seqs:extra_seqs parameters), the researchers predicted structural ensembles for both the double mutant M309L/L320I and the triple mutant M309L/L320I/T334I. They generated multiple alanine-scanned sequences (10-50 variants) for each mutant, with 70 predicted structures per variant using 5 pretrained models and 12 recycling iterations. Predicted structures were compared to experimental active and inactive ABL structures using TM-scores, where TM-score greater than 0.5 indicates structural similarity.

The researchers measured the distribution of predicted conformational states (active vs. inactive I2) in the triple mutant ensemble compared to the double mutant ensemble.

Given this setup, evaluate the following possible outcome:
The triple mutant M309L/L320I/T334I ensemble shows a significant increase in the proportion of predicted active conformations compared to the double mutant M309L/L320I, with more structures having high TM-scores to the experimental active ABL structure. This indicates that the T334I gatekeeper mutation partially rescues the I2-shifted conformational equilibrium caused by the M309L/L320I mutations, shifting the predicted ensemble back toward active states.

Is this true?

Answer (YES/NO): YES